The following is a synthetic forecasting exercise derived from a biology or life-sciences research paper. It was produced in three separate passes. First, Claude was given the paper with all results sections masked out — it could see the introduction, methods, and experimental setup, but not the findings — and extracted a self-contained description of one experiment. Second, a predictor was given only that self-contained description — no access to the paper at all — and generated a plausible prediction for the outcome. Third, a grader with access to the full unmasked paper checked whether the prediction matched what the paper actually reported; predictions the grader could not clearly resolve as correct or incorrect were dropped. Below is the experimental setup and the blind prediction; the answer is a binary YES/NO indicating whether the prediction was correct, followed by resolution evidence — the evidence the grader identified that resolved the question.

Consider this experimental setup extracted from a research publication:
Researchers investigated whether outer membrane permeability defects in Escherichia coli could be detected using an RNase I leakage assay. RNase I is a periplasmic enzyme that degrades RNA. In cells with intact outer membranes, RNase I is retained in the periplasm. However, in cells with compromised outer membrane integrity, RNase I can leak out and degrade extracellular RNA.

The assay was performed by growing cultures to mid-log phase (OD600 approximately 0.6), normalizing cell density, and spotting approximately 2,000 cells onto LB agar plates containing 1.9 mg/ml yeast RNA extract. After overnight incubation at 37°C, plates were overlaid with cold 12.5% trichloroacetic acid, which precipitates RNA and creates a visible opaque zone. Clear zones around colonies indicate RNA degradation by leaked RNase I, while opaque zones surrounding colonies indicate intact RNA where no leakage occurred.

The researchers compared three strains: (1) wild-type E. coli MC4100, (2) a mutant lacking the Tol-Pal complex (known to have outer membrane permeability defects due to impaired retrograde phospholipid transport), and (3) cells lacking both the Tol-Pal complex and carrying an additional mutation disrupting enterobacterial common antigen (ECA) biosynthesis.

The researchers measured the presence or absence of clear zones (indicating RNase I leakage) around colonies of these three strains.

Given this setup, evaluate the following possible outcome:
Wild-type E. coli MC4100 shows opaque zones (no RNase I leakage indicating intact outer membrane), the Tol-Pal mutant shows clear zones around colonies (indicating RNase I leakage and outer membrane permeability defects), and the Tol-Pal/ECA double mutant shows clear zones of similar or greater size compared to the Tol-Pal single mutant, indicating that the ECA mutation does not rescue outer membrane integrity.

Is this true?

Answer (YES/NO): NO